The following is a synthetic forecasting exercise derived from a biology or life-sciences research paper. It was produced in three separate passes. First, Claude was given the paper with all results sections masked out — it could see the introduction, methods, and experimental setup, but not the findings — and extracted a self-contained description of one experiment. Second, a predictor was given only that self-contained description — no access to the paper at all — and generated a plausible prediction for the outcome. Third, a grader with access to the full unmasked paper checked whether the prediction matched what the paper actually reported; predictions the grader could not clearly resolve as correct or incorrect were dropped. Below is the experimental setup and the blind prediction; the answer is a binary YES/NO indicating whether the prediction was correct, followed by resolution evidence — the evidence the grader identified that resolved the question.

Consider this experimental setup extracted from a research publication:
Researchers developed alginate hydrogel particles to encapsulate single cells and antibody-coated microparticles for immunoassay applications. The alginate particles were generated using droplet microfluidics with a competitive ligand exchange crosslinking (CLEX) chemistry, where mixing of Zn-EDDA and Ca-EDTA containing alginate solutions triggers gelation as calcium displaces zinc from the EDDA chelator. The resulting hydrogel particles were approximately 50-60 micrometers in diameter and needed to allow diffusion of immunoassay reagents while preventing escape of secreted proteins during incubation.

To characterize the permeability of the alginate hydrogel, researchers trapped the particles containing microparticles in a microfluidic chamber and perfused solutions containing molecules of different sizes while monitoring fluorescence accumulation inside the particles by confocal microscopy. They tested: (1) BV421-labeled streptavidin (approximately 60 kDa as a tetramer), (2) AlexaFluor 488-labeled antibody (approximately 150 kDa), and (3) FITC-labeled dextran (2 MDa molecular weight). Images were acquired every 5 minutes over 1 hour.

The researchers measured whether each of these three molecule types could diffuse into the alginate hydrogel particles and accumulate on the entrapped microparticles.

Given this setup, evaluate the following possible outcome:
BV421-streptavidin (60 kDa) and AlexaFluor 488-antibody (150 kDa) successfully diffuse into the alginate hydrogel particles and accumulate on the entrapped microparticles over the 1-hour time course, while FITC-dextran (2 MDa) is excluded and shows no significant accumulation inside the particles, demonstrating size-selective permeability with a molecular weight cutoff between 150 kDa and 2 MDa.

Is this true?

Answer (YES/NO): NO